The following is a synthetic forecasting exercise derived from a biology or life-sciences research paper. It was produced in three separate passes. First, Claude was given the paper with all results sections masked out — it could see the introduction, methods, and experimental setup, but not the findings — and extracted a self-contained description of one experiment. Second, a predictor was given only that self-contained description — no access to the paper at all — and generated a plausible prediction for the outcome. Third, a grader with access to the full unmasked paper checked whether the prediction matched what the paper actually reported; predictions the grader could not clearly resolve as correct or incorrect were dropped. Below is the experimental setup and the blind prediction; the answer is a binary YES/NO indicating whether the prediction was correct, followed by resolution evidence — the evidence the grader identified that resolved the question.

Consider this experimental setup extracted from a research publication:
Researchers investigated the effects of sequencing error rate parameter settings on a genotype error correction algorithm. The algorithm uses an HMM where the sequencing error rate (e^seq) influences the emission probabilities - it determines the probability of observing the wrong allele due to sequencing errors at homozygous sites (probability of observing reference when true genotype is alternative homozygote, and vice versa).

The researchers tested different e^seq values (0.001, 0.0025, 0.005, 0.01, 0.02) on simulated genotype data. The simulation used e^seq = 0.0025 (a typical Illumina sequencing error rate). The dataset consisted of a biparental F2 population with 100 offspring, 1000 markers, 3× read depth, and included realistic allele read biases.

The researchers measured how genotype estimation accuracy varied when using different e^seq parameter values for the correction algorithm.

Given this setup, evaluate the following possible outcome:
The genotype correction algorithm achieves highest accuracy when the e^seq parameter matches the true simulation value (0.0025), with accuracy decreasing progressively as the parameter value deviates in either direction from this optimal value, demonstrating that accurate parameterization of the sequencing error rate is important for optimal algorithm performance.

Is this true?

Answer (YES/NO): NO